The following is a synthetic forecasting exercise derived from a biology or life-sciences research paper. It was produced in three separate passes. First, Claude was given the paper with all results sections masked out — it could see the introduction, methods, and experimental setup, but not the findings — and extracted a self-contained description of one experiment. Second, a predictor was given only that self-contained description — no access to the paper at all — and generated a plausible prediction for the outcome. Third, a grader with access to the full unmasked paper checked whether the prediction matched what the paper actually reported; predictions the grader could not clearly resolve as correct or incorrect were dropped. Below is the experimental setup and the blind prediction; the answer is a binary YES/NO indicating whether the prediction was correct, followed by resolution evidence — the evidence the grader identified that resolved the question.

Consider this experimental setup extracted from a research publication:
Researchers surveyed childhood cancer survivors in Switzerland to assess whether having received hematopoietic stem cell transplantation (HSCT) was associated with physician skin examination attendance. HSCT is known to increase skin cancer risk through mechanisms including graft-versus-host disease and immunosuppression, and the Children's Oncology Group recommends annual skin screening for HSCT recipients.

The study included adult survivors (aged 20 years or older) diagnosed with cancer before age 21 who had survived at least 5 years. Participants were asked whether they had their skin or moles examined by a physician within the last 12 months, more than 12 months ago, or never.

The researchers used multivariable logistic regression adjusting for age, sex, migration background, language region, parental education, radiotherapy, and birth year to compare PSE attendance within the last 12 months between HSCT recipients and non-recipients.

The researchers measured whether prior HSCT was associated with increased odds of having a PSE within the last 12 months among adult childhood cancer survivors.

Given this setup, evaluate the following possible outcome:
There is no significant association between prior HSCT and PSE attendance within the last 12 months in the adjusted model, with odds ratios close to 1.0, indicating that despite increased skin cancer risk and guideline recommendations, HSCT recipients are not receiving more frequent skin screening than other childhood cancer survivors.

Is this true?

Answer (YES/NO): NO